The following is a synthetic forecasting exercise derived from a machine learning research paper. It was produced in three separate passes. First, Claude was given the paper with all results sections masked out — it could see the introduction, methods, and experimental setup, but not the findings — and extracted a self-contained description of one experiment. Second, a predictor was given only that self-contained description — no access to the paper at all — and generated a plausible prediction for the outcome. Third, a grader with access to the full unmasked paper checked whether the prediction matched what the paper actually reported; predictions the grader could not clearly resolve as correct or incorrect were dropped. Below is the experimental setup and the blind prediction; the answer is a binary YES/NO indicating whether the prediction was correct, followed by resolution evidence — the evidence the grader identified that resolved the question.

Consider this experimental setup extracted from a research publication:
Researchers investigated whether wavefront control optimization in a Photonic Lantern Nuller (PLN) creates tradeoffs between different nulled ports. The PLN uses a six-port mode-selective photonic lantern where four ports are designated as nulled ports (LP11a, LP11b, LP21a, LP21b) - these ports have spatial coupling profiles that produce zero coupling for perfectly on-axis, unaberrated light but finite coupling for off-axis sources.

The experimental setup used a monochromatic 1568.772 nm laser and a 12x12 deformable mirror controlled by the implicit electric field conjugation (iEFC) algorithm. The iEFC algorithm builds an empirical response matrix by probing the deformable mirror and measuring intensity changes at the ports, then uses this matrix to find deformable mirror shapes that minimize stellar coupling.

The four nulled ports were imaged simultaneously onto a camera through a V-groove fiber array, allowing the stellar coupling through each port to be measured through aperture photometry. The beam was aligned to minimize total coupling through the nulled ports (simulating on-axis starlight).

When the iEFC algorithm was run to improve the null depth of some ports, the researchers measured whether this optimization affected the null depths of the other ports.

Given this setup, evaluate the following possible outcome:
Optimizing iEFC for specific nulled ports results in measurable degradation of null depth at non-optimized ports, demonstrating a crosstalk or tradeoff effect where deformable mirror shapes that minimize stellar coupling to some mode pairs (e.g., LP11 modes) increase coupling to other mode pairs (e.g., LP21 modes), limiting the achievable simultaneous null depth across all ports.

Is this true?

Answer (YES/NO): YES